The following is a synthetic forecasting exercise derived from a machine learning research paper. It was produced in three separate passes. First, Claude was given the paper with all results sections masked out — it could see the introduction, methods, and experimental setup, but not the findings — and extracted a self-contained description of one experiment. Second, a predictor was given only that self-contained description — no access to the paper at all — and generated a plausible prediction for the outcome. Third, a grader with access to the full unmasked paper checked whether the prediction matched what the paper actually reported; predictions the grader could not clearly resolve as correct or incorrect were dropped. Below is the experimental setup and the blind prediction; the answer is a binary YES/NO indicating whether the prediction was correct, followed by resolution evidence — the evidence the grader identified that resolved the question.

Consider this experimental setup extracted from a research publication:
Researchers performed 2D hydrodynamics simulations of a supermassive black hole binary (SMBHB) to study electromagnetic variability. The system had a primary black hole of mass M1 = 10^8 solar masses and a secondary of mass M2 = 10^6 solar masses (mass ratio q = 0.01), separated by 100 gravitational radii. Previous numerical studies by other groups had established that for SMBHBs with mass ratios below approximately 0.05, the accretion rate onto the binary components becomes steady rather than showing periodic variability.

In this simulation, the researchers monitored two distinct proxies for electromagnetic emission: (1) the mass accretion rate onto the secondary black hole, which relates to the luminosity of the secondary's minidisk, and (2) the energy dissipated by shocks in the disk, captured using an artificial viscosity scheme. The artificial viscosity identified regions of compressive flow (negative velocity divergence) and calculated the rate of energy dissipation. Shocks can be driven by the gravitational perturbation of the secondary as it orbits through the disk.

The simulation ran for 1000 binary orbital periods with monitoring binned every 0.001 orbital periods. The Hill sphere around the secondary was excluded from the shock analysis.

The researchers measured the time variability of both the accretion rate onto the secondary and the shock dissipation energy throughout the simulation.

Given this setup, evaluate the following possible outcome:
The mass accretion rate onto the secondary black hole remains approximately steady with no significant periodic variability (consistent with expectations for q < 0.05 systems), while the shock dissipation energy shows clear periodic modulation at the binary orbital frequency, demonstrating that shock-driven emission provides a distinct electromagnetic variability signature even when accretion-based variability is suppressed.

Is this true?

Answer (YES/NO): NO